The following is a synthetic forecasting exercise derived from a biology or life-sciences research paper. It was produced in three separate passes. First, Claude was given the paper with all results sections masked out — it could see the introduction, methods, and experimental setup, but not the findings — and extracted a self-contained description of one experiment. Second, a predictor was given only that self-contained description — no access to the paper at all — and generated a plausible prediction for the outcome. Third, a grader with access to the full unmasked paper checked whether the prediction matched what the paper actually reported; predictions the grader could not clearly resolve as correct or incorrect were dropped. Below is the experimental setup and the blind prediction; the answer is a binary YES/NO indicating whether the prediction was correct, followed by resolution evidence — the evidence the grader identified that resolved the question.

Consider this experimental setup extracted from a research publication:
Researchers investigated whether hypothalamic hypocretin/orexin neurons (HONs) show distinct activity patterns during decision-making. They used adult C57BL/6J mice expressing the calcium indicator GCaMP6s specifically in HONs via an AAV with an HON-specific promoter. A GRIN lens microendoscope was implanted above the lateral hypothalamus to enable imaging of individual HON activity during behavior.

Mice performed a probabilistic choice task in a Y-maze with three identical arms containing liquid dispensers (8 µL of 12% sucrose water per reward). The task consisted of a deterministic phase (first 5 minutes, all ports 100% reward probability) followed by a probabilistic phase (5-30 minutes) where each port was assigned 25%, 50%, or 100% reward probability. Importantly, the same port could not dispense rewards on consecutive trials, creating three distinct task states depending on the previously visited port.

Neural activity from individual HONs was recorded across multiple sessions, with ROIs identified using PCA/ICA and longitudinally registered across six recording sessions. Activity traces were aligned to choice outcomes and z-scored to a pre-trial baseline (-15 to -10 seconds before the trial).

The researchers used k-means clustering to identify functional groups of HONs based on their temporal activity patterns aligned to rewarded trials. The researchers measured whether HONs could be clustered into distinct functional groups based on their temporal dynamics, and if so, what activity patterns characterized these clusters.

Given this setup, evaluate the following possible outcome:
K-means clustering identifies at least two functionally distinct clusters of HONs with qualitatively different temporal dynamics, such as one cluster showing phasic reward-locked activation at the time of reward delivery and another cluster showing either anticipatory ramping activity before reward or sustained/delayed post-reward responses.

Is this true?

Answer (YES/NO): YES